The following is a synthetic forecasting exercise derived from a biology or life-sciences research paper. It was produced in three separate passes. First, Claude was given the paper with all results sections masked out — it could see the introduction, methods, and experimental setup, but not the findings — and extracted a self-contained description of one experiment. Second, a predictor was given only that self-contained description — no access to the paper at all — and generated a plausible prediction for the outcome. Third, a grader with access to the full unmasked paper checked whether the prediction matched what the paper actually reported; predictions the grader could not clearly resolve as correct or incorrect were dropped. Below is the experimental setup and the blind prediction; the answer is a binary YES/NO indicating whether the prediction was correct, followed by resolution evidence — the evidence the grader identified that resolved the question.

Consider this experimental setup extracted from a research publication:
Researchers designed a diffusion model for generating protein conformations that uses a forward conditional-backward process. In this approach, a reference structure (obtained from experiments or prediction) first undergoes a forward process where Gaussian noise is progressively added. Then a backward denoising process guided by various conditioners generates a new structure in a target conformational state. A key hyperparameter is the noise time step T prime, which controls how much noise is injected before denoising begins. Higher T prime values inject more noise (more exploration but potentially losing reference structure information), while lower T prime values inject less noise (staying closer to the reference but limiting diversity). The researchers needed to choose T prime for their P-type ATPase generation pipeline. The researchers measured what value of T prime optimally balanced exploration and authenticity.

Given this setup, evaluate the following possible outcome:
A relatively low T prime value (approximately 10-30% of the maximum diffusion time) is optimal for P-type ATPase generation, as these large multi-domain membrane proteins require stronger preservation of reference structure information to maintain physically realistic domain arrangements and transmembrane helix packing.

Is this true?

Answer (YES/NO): NO